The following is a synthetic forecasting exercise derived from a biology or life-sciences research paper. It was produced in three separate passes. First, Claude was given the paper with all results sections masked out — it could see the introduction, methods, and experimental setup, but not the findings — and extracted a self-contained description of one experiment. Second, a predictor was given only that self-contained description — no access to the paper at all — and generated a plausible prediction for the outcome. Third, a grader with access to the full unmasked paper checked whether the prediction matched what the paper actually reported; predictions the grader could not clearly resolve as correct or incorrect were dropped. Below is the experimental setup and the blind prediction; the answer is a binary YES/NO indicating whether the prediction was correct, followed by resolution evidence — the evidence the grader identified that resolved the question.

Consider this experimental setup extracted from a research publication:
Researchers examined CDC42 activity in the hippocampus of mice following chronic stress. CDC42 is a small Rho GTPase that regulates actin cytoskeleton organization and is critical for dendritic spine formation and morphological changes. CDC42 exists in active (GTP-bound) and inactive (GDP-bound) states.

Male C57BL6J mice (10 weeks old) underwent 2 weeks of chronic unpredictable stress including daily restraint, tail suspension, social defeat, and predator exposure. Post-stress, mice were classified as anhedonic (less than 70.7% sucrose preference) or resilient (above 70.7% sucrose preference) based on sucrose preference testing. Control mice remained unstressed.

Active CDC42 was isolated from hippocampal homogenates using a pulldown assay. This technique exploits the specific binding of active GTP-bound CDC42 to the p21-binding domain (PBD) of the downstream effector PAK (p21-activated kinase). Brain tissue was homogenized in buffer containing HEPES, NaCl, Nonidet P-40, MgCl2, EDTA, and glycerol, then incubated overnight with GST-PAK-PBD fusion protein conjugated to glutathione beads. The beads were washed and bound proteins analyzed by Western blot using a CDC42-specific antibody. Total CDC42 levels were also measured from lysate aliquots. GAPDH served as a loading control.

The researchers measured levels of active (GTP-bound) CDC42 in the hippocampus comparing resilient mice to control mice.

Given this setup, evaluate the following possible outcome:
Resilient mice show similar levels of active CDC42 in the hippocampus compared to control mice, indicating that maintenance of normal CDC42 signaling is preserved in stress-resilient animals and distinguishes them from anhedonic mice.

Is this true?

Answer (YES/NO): YES